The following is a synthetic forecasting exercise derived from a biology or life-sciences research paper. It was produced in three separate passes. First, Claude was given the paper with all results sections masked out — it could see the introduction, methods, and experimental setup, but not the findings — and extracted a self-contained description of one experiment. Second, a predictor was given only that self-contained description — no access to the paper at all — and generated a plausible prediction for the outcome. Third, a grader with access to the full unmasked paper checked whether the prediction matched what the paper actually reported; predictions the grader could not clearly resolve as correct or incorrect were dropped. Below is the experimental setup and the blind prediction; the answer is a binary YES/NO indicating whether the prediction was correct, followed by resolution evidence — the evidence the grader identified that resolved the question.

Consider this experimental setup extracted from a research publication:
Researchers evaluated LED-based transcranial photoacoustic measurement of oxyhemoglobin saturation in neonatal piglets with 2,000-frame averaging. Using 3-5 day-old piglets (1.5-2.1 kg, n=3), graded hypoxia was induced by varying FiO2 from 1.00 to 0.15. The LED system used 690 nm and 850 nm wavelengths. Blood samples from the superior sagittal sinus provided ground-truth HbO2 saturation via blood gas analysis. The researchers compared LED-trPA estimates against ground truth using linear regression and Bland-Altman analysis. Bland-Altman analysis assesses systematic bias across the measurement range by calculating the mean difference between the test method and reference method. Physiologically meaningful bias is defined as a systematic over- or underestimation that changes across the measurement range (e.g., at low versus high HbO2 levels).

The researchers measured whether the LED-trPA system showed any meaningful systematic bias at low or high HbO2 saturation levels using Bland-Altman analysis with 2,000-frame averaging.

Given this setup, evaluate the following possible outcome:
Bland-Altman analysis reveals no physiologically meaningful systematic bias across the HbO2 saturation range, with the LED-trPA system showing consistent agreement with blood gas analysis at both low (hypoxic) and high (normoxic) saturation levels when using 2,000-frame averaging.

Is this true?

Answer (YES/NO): YES